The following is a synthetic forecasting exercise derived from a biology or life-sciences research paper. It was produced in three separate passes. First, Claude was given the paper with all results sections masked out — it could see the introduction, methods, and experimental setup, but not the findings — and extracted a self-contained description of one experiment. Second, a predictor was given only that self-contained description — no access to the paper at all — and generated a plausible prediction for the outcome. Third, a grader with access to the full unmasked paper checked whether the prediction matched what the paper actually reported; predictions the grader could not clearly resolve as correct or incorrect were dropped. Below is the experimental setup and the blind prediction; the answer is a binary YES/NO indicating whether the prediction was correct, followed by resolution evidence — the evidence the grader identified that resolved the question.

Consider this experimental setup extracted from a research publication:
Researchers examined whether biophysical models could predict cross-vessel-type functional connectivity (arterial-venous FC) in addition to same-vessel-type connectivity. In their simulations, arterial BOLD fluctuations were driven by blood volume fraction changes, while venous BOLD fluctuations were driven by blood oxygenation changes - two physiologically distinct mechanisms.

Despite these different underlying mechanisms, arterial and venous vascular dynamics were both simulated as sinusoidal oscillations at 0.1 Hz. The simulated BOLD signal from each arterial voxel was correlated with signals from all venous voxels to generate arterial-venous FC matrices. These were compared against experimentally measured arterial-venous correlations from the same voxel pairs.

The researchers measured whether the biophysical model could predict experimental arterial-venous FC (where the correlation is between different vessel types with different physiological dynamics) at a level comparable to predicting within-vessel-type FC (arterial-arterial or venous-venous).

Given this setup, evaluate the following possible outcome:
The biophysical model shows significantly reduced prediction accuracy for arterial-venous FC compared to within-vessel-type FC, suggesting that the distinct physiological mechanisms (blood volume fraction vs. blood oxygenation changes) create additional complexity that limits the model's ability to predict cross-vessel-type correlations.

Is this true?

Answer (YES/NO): NO